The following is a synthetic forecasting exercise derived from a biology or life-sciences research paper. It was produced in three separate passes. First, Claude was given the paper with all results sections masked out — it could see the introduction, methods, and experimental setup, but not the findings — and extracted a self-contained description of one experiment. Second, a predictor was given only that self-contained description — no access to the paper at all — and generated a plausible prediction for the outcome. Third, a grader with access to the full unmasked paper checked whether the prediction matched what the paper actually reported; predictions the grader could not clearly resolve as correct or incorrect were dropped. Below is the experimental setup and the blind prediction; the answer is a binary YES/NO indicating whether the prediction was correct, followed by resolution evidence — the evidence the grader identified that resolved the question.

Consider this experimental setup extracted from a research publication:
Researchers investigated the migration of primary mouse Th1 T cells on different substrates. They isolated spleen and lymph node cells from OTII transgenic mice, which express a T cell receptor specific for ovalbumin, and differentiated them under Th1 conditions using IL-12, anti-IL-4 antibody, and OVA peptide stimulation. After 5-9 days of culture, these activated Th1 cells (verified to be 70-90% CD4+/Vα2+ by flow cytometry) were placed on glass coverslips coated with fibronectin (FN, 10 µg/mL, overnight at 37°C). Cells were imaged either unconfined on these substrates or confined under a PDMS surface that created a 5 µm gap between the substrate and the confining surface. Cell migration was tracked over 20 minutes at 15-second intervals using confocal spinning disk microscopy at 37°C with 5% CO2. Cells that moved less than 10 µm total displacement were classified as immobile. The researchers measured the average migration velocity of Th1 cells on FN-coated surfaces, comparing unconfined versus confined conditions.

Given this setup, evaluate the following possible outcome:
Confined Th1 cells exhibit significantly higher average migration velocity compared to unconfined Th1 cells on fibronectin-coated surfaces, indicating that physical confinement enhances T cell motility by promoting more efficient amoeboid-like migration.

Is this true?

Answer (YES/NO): NO